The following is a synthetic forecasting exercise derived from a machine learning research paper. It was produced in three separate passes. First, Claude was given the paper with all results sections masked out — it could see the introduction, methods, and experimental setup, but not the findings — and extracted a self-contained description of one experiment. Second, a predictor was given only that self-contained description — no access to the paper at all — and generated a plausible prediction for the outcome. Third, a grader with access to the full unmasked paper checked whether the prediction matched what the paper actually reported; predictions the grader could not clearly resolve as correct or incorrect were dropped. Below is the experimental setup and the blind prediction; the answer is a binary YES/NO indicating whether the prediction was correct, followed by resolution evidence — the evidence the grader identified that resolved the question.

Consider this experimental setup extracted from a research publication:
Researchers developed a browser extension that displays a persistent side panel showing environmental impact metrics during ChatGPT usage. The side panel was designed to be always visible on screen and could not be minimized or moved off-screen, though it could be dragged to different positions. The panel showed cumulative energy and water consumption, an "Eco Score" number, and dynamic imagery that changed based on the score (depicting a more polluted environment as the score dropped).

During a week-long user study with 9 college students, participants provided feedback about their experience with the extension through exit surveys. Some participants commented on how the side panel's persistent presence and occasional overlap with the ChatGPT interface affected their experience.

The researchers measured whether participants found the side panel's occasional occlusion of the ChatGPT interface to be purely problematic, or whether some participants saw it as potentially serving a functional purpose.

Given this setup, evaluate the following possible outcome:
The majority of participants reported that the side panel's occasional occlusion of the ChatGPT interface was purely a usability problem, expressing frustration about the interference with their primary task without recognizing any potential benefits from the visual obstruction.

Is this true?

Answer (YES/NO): NO